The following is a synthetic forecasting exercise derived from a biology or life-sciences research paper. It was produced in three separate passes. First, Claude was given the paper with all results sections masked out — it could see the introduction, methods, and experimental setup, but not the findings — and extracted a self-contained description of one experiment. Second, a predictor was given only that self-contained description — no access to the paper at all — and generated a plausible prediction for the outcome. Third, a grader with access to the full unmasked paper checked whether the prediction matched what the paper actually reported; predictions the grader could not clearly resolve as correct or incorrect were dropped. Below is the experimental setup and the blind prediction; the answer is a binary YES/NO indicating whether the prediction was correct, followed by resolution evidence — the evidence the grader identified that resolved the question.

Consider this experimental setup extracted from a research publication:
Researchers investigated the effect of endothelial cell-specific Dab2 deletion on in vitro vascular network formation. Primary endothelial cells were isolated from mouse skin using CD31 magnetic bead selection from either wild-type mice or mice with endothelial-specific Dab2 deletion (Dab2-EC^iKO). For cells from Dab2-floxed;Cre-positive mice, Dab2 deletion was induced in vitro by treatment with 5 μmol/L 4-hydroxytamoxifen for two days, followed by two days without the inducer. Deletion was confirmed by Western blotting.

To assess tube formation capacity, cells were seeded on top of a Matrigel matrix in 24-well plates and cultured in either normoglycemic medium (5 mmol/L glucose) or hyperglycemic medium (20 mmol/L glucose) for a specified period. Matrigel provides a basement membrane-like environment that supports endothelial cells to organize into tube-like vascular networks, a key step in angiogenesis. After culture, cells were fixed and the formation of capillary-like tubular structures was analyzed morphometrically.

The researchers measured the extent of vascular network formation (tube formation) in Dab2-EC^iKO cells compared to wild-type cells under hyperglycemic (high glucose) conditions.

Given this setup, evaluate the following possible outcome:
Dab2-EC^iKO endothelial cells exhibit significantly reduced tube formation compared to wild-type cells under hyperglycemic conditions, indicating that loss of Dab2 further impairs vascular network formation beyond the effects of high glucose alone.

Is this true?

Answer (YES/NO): YES